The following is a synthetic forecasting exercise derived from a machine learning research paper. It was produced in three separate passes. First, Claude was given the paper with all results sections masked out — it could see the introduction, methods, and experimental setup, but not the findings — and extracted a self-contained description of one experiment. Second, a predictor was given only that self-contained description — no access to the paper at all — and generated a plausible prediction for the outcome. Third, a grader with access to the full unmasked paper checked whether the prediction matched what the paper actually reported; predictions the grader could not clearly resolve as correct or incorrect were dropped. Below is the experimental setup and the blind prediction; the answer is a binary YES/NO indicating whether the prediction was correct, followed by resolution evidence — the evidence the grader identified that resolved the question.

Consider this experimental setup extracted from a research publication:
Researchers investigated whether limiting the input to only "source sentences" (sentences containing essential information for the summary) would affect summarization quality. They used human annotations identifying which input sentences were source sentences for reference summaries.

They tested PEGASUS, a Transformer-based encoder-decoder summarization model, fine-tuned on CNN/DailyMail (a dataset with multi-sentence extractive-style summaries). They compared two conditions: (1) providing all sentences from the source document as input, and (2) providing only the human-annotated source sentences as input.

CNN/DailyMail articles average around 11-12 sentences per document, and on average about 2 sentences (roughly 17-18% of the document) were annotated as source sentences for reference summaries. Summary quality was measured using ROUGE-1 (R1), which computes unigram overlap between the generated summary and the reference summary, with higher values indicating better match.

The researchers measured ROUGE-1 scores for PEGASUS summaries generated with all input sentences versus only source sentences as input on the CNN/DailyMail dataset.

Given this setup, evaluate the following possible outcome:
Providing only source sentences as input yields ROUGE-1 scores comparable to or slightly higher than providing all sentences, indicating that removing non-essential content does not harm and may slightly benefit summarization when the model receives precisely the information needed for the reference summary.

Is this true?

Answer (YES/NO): YES